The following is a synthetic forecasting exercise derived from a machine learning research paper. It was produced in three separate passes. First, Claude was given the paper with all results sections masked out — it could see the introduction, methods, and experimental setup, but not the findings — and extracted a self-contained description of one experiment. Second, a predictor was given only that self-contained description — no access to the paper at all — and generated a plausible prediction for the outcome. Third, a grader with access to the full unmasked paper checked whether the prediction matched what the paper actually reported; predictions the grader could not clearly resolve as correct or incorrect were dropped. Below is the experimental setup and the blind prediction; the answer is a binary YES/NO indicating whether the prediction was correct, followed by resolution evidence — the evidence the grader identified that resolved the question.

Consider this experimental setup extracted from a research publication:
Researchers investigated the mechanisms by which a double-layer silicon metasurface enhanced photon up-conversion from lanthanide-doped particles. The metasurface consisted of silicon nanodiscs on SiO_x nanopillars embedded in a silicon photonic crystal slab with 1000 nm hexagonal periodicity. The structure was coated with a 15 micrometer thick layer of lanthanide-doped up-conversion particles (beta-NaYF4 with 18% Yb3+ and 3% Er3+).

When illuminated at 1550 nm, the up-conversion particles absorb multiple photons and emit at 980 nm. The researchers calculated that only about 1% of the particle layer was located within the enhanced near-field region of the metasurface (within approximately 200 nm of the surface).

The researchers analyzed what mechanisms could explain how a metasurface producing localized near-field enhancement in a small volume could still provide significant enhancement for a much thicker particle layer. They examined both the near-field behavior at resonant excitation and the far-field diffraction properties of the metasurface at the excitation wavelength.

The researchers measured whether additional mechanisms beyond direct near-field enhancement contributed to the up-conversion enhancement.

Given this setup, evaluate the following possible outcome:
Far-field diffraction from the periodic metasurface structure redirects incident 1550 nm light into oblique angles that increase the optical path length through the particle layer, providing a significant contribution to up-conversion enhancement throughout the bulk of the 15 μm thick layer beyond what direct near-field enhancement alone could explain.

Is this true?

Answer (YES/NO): YES